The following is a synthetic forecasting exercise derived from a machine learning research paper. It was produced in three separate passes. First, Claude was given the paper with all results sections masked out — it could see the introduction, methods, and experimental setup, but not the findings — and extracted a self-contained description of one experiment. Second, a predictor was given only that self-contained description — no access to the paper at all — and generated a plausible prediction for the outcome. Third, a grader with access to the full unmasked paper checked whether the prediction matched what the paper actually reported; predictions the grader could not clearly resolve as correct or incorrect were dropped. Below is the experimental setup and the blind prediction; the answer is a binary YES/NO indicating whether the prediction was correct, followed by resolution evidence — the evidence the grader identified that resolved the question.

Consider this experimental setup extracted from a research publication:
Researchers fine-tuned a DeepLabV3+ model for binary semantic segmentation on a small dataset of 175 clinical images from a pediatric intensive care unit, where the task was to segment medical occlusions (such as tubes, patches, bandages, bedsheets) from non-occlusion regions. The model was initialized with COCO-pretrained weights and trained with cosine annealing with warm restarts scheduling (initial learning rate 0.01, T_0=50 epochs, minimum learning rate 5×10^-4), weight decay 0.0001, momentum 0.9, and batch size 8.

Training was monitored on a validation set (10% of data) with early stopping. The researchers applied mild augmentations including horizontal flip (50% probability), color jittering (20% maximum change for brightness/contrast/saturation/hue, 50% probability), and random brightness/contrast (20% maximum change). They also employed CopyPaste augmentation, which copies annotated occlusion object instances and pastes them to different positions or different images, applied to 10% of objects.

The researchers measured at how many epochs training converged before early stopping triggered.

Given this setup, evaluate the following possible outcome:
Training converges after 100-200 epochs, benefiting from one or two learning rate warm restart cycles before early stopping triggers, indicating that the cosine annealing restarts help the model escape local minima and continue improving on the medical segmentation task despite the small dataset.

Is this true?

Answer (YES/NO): YES